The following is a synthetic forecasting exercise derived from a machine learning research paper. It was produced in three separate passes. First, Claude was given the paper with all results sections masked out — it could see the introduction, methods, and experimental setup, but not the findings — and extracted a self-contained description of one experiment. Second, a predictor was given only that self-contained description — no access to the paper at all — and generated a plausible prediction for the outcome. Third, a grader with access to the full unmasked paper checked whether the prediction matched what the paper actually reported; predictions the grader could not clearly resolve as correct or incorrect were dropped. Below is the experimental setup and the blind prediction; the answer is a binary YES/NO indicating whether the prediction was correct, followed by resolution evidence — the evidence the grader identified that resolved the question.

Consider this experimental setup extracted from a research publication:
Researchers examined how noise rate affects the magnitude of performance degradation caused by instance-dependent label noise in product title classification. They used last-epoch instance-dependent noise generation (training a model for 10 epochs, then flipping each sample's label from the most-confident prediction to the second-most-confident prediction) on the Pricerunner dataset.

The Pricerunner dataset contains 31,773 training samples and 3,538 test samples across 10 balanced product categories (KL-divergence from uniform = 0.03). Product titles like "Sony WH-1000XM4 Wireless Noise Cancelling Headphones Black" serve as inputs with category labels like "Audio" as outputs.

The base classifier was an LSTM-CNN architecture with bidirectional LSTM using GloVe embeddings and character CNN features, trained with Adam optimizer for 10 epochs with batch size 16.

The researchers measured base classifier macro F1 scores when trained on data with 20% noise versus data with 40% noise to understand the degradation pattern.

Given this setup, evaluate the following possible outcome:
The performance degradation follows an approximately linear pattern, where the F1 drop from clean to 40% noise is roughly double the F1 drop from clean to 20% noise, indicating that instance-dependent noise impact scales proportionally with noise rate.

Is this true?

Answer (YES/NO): NO